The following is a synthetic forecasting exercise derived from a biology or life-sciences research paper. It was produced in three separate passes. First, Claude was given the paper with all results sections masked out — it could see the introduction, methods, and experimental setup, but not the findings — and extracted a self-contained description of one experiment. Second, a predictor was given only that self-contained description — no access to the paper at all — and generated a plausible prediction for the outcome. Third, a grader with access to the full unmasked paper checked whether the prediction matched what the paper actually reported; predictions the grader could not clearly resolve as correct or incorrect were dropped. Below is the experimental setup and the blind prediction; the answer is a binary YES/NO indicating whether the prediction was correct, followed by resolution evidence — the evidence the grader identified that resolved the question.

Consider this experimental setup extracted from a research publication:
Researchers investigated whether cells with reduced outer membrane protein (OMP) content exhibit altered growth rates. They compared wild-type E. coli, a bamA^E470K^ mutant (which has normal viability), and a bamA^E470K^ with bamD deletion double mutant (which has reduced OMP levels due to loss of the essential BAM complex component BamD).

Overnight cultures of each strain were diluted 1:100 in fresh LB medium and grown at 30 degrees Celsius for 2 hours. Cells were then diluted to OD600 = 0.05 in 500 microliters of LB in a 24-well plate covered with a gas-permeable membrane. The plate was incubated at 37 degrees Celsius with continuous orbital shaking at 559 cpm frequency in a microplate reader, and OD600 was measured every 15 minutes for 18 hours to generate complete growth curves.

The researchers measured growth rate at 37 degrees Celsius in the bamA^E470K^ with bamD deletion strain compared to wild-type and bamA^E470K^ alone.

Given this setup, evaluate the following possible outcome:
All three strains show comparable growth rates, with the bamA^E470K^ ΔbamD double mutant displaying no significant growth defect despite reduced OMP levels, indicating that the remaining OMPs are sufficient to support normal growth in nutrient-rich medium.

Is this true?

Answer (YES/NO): NO